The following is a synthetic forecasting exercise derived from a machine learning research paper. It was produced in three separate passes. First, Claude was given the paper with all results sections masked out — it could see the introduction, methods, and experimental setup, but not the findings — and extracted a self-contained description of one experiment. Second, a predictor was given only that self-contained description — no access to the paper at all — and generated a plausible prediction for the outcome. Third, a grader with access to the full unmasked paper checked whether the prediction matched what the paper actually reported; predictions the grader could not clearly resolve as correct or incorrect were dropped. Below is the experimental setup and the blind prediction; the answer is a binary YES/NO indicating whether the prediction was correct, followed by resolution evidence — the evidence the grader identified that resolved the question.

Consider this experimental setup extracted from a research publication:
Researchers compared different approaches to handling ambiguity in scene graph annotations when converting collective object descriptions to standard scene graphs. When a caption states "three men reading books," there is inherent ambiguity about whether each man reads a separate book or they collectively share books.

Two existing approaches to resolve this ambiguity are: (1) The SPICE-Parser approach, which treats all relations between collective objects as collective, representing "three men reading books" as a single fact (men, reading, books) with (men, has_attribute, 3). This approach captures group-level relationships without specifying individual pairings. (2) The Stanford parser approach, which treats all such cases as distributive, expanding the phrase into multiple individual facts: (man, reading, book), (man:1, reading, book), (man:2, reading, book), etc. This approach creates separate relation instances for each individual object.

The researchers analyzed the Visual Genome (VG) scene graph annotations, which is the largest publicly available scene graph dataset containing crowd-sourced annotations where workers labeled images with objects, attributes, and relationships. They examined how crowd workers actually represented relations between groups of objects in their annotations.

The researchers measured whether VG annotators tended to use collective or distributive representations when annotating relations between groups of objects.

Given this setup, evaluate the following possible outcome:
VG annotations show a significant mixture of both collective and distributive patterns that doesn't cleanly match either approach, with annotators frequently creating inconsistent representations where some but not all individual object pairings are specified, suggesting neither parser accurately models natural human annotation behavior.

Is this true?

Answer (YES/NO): NO